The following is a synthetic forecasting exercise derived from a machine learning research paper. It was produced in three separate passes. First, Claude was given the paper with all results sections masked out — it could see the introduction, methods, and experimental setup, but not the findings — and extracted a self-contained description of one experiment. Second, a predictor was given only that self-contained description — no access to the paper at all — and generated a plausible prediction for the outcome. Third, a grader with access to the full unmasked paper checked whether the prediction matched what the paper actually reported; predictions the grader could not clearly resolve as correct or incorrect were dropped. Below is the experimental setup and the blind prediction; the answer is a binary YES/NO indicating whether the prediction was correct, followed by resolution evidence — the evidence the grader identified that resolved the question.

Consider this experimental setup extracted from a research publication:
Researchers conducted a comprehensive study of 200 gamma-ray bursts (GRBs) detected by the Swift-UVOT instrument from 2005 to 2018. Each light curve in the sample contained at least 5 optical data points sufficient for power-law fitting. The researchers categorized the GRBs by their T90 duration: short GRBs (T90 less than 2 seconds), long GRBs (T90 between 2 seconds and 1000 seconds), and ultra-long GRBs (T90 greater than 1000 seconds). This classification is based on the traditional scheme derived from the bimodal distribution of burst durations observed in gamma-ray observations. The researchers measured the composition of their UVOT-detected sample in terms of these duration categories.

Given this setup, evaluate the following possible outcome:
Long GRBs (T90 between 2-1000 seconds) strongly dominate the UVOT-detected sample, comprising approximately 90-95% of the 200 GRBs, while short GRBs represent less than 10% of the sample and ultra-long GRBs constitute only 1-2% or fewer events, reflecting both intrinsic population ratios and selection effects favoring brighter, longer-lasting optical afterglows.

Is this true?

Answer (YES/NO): NO